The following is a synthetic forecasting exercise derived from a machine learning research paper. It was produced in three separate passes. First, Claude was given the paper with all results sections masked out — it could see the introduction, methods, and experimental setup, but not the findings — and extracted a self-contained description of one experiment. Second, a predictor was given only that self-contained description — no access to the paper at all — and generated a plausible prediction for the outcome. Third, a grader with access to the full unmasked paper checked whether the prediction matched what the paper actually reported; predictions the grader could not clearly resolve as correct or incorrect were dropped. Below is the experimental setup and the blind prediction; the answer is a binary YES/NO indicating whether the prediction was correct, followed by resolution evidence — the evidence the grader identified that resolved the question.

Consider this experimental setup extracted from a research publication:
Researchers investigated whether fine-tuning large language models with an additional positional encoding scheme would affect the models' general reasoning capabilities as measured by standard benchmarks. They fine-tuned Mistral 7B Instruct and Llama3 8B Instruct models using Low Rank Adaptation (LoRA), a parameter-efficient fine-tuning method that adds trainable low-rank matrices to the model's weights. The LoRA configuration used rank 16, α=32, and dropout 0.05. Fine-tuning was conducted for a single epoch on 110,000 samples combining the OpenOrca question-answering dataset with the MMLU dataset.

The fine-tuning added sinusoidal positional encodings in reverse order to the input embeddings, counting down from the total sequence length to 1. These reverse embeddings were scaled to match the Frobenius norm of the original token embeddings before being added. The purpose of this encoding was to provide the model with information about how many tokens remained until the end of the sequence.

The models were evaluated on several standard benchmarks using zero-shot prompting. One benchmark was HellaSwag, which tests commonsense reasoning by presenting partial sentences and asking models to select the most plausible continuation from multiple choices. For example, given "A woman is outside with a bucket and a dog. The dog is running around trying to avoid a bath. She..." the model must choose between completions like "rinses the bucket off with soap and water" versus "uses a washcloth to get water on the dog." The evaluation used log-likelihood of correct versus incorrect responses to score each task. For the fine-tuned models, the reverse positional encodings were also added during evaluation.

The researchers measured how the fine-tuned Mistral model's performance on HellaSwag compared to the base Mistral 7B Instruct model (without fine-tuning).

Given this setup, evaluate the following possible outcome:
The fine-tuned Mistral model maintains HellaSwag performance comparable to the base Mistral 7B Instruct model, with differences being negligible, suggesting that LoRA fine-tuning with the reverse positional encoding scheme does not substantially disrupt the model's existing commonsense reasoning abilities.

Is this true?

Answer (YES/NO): NO